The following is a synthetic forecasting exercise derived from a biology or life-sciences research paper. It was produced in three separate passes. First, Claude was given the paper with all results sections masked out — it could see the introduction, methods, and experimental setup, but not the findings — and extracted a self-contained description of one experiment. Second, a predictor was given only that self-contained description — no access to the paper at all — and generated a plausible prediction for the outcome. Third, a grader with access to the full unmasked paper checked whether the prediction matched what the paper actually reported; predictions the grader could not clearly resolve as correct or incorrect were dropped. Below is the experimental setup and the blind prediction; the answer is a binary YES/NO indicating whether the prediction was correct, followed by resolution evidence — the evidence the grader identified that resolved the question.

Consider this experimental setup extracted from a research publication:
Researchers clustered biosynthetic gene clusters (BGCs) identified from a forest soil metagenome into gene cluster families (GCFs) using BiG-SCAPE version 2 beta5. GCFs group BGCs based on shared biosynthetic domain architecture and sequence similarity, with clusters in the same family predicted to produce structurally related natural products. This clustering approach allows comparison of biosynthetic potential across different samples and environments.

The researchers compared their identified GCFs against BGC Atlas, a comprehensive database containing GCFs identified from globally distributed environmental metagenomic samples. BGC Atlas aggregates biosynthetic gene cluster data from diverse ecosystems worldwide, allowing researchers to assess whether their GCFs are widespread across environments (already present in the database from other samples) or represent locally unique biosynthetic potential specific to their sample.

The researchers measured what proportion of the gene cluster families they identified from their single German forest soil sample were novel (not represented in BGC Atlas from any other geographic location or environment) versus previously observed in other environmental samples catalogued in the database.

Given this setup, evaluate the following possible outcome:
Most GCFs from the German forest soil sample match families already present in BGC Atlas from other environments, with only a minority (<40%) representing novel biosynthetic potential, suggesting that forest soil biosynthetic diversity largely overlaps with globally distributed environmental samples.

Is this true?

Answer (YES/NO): NO